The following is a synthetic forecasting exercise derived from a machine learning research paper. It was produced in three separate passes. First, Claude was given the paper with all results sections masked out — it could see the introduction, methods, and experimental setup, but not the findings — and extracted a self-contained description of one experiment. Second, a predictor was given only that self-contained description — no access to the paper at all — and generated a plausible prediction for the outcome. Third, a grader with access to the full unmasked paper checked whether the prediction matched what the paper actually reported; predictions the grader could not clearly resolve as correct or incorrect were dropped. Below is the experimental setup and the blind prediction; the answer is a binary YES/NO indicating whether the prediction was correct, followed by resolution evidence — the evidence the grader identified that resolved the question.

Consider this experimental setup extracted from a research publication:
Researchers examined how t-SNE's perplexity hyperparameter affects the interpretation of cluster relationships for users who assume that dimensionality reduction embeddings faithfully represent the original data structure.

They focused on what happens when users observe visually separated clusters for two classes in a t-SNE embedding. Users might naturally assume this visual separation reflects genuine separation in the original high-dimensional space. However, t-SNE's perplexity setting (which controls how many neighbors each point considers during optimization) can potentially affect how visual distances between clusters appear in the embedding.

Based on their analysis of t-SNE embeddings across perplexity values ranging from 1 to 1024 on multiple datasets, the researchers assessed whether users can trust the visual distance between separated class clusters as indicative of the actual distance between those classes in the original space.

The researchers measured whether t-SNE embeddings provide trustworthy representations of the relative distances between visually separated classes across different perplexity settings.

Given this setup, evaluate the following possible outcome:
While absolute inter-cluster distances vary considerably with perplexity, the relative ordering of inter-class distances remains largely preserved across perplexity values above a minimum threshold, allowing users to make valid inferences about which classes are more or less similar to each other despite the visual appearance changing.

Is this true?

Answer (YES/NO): NO